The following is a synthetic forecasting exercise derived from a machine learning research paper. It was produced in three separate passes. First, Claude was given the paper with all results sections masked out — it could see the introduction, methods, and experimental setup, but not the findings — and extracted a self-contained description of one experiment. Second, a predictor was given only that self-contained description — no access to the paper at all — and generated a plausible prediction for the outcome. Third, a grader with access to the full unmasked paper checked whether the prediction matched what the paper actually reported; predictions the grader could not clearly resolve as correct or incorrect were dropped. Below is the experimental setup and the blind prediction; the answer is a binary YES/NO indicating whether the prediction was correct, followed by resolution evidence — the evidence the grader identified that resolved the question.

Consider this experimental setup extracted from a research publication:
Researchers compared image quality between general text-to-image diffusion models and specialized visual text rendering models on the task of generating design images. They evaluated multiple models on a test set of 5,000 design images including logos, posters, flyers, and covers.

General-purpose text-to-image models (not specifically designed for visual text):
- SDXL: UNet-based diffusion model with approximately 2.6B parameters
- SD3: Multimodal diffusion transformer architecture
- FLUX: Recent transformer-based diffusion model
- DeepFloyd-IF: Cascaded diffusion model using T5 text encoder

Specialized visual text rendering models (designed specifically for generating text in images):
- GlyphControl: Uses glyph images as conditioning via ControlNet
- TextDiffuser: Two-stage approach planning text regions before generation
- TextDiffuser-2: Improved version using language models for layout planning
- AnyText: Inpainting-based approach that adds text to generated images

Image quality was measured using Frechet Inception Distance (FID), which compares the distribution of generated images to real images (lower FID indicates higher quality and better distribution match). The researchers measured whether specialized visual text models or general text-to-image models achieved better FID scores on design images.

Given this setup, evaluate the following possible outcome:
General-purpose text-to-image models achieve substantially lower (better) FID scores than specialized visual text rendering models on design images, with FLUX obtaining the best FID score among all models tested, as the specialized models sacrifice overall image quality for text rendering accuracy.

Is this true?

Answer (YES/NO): NO